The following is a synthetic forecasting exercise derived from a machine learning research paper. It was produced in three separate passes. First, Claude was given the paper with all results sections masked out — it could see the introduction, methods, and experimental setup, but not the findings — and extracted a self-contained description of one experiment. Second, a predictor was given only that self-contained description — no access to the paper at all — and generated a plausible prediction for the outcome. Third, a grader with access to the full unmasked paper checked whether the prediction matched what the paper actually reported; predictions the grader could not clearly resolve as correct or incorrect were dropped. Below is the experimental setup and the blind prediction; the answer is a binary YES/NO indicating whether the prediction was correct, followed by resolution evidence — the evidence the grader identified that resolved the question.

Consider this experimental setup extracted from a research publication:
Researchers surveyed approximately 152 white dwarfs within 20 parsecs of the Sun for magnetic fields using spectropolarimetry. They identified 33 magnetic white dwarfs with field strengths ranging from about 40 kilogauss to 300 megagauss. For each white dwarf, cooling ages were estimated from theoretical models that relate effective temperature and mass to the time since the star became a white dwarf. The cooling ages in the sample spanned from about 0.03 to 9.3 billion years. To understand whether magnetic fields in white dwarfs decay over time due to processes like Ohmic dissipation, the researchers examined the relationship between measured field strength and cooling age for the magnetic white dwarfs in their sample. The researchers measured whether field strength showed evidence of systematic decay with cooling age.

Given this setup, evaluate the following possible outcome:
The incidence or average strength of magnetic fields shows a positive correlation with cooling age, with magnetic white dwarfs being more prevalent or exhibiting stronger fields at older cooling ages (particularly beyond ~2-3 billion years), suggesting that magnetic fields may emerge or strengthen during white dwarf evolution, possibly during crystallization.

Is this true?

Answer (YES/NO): YES